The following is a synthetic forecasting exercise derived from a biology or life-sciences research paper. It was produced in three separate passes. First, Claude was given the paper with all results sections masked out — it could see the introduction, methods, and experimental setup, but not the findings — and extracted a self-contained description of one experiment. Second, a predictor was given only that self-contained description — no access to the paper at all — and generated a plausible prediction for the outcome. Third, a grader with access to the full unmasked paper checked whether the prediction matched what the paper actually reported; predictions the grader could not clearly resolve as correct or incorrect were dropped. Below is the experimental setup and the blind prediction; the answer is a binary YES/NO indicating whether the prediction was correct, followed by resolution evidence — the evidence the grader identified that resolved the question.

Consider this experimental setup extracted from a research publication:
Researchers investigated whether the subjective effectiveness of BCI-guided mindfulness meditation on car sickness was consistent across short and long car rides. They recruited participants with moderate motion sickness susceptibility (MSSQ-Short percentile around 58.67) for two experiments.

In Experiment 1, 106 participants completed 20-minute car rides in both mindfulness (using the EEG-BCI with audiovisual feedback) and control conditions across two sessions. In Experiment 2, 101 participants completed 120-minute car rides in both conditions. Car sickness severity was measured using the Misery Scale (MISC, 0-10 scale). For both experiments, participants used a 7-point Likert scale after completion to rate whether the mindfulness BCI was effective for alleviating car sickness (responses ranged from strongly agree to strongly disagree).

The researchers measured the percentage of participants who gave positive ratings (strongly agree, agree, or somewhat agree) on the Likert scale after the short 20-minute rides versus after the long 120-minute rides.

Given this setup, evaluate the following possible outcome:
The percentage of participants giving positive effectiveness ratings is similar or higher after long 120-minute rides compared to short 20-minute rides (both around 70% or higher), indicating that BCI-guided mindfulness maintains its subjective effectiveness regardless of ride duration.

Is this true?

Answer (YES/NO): YES